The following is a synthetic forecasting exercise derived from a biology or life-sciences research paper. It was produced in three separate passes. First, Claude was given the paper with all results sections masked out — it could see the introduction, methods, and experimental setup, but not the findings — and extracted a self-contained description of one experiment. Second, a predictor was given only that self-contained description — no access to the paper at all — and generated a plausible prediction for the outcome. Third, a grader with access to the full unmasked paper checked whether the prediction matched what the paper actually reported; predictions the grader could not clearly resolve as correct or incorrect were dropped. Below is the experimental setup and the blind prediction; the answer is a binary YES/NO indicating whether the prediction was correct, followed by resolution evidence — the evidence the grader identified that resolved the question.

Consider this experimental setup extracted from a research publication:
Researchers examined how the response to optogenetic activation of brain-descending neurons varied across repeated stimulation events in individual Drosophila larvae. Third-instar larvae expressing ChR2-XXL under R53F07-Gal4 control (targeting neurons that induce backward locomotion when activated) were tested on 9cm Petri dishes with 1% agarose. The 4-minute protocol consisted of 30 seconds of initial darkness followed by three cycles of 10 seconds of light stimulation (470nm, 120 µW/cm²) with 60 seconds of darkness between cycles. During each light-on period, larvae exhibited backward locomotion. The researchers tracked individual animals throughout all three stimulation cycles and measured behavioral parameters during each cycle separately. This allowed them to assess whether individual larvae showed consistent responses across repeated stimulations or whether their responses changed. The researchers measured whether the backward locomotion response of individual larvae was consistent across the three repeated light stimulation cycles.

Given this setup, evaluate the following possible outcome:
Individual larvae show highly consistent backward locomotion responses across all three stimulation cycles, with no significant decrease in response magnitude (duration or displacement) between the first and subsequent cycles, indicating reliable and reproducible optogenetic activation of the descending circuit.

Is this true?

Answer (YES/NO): YES